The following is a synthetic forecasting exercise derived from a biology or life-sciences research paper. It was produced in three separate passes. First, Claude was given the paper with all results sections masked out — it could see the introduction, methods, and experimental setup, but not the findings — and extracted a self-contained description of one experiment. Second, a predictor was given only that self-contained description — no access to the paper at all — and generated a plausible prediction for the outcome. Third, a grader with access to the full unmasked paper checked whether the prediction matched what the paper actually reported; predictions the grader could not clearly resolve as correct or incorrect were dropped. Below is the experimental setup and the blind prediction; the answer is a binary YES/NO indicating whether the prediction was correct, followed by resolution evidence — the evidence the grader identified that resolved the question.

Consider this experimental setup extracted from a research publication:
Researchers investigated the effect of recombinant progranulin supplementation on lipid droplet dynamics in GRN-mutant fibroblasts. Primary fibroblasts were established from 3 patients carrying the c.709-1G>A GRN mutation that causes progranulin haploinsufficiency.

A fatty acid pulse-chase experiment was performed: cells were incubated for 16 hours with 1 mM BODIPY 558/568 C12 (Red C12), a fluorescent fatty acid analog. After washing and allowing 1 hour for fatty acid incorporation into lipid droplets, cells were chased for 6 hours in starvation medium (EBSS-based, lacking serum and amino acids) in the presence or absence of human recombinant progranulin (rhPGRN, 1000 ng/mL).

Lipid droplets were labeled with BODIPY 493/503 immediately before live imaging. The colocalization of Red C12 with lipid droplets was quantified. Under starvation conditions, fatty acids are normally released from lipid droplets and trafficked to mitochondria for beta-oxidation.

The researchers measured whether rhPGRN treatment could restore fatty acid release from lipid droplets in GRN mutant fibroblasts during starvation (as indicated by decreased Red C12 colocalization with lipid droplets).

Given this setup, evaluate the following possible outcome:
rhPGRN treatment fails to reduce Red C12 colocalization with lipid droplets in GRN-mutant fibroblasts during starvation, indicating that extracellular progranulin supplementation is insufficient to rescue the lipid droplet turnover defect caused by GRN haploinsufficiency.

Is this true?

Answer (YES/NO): YES